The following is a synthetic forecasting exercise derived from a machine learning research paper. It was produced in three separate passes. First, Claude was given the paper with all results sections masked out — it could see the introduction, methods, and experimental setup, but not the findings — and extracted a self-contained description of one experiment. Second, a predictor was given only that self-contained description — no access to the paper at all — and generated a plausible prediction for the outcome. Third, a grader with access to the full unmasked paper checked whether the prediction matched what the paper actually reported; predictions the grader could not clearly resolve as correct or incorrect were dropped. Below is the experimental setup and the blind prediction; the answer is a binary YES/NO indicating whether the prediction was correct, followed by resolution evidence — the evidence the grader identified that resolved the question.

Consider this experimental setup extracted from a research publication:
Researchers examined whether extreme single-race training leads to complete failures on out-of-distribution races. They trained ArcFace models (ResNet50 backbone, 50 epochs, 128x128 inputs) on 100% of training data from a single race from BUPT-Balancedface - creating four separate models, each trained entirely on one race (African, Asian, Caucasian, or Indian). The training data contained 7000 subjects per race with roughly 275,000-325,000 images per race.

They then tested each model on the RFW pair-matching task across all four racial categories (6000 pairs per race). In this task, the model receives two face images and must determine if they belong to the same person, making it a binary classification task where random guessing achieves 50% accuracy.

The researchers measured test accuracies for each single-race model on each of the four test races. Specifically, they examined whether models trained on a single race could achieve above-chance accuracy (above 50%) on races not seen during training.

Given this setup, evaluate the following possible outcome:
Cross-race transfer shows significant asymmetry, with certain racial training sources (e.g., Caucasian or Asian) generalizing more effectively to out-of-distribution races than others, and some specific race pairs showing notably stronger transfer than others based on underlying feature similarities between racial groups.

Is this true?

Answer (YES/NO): NO